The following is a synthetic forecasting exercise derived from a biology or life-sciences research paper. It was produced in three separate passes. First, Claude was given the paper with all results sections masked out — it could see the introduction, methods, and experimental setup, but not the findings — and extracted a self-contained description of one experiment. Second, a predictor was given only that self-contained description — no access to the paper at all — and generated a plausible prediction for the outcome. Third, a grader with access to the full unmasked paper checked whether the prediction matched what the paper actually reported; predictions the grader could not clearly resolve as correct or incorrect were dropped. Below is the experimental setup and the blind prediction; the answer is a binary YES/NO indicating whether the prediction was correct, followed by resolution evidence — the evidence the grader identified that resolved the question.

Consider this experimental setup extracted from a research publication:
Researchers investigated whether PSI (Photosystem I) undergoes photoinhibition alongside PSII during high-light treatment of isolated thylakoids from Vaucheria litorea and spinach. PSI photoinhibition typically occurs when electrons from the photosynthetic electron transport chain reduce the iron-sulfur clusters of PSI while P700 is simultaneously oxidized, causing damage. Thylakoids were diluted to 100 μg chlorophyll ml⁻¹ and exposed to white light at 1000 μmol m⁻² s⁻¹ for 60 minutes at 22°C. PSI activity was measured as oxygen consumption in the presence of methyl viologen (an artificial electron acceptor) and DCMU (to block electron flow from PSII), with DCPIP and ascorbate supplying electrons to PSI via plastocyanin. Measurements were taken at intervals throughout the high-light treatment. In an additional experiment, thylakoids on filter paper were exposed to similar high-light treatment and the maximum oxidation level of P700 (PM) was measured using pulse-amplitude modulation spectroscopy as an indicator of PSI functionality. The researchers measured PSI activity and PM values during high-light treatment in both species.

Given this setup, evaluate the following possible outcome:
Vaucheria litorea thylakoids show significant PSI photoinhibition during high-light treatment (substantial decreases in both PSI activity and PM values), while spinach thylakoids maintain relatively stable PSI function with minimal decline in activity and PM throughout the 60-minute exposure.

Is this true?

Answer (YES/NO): NO